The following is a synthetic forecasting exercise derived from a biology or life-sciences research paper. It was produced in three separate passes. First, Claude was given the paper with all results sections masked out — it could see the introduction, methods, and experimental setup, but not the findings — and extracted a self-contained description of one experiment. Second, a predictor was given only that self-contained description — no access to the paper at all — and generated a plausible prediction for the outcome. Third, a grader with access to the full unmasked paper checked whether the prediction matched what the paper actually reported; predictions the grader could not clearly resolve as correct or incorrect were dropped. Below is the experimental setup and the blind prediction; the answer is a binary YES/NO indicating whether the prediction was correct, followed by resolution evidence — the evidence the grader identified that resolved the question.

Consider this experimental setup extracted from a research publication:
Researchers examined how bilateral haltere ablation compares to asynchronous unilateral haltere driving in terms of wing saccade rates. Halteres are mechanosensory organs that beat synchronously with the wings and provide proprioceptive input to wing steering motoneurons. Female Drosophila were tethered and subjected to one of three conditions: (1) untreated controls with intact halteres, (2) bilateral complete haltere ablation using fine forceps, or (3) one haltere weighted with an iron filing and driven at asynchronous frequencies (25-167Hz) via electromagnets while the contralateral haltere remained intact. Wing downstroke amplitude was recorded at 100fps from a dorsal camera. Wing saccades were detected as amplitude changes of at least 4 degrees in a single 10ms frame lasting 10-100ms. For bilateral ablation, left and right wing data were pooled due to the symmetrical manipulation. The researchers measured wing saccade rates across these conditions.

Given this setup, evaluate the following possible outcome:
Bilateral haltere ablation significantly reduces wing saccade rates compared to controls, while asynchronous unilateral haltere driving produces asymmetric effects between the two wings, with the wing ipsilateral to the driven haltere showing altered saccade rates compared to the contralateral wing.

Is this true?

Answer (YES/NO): NO